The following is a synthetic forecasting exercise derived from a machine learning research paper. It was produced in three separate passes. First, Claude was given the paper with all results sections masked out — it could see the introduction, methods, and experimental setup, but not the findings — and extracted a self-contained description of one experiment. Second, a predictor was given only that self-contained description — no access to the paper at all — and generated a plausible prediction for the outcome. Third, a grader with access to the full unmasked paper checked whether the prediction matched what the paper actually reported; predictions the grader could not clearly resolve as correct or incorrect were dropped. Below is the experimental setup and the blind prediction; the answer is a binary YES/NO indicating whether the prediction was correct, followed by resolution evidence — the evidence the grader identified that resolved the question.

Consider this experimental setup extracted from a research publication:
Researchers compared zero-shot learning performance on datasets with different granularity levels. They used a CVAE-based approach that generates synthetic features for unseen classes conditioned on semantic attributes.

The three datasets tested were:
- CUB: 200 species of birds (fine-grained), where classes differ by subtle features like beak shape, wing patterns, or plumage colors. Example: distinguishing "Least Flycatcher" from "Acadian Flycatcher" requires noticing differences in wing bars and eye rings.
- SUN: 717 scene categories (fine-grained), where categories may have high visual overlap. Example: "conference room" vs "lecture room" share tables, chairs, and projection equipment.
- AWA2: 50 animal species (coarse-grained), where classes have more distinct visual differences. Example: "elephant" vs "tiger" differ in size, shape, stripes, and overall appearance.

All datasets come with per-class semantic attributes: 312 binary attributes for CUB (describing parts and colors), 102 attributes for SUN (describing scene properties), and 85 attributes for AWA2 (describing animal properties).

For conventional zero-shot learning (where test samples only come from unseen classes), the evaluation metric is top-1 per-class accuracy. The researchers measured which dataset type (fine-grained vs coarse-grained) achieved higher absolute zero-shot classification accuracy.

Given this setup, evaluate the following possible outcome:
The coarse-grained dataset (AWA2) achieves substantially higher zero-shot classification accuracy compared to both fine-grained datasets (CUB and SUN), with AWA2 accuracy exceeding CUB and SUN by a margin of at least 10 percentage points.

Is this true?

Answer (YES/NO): NO